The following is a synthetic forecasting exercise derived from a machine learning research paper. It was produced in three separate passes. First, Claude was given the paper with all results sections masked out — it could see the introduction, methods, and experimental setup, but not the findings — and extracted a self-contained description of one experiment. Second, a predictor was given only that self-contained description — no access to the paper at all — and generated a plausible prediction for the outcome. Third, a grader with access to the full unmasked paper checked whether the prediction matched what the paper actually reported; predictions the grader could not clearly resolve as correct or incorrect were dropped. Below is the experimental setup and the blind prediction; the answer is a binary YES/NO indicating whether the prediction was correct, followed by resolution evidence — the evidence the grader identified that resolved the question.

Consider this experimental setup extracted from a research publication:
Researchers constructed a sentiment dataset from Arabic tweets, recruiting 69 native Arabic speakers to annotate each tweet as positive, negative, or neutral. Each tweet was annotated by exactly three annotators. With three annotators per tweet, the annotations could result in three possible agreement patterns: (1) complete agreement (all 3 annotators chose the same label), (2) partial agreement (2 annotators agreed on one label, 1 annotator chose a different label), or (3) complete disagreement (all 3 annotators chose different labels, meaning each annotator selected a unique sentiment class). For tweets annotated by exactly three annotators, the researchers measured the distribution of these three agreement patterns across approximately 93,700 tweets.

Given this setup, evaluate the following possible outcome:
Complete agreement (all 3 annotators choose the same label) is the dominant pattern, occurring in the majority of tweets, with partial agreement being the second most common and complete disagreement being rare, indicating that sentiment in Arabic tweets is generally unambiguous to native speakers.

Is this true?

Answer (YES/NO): YES